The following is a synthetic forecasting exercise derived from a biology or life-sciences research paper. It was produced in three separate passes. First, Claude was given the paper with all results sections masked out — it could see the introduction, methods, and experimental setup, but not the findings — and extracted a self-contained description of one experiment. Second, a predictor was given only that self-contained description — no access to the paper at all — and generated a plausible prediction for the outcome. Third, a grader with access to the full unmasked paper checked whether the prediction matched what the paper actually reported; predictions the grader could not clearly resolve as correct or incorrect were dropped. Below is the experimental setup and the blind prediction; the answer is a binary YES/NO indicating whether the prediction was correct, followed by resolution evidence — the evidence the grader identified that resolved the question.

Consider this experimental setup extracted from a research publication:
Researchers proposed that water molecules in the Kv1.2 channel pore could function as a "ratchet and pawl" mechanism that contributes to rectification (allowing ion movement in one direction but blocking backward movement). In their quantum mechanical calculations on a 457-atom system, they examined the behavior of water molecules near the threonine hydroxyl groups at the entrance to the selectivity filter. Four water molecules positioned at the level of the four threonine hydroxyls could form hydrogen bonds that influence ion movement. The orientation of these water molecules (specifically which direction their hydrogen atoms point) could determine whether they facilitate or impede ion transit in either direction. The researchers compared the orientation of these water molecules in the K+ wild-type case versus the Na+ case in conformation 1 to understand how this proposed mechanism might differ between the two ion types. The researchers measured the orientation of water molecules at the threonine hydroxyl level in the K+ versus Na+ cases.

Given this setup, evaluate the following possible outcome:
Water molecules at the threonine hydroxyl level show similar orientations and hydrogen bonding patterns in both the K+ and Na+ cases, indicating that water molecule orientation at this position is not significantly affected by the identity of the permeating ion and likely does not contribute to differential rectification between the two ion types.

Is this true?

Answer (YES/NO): NO